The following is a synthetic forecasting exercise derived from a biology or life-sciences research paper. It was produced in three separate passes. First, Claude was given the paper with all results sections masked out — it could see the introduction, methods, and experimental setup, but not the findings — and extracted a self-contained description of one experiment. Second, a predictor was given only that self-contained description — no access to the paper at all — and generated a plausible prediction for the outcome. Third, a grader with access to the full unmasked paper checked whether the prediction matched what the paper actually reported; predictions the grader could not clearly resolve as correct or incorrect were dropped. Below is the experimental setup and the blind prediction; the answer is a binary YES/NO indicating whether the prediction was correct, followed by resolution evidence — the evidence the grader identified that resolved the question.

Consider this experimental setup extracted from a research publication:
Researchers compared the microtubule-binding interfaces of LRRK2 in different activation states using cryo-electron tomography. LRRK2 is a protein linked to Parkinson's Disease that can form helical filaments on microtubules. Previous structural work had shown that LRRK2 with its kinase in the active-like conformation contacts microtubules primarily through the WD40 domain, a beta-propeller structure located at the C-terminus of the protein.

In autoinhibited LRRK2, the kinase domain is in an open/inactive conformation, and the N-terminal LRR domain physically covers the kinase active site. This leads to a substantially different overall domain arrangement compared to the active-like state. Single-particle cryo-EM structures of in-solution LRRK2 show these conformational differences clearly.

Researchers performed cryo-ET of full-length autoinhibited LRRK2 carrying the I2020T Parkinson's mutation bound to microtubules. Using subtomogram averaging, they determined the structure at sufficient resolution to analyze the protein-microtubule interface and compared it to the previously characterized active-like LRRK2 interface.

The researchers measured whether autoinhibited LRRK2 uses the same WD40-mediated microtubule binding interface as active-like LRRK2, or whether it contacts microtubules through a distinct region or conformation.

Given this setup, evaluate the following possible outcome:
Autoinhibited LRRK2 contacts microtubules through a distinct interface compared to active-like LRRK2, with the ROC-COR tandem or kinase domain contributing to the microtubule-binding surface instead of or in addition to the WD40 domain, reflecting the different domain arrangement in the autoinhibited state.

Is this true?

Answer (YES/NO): NO